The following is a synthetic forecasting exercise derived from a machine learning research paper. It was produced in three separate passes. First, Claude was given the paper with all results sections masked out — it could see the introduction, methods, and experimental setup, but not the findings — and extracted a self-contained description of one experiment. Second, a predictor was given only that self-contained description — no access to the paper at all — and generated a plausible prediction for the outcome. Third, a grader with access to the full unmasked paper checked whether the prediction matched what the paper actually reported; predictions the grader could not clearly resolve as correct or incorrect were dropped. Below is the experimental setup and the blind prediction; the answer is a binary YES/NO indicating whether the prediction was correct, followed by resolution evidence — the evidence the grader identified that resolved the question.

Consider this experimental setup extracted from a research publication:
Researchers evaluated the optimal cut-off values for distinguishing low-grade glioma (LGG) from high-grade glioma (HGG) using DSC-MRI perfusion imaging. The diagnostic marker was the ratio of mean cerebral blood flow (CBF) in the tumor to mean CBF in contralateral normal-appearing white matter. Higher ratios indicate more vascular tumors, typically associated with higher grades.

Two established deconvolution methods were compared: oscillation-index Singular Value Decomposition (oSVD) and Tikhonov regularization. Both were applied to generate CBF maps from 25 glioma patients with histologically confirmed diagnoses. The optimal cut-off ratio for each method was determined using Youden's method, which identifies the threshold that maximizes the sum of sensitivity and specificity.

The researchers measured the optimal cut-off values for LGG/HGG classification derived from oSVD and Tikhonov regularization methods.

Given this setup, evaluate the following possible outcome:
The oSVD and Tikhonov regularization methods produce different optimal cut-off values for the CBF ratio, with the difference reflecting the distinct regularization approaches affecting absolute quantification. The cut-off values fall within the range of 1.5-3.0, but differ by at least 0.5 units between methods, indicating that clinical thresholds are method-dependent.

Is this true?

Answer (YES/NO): NO